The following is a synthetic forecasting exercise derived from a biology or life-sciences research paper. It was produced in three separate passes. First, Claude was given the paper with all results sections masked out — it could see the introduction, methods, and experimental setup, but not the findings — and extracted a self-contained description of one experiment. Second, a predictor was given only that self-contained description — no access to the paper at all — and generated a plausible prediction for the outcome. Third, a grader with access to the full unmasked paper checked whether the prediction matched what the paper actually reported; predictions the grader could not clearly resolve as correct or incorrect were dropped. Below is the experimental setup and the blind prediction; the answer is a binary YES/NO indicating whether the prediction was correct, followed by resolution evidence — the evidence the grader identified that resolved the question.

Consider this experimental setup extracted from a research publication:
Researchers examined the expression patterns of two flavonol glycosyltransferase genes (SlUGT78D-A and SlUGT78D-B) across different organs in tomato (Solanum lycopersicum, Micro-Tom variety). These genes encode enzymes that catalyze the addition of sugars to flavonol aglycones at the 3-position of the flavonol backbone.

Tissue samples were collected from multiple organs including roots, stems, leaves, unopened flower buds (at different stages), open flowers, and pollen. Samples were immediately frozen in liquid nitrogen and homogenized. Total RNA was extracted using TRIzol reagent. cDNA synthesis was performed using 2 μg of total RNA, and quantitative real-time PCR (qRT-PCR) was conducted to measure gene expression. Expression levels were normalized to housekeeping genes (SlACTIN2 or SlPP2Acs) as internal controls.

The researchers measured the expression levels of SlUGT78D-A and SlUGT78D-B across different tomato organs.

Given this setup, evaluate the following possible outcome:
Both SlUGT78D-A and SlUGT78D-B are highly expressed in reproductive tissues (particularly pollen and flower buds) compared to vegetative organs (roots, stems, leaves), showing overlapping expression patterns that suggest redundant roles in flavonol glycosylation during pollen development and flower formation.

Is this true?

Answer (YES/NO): NO